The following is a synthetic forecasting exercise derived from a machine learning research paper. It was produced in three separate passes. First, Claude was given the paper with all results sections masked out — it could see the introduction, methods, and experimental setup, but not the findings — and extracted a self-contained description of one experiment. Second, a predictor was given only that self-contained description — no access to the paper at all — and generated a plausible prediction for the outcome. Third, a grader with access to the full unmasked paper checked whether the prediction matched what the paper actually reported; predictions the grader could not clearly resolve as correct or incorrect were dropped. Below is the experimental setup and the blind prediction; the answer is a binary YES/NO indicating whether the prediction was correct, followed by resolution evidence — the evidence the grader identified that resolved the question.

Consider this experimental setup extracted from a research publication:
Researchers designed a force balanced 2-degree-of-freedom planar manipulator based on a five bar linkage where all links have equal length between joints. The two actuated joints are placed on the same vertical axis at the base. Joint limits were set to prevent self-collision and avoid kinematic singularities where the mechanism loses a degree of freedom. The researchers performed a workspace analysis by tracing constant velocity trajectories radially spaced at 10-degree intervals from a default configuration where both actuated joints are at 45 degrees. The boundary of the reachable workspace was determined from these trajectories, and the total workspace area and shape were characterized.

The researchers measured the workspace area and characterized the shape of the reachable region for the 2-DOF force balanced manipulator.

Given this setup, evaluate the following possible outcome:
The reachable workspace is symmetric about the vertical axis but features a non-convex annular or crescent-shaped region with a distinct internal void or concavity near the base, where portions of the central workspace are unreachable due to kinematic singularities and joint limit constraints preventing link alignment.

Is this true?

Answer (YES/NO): NO